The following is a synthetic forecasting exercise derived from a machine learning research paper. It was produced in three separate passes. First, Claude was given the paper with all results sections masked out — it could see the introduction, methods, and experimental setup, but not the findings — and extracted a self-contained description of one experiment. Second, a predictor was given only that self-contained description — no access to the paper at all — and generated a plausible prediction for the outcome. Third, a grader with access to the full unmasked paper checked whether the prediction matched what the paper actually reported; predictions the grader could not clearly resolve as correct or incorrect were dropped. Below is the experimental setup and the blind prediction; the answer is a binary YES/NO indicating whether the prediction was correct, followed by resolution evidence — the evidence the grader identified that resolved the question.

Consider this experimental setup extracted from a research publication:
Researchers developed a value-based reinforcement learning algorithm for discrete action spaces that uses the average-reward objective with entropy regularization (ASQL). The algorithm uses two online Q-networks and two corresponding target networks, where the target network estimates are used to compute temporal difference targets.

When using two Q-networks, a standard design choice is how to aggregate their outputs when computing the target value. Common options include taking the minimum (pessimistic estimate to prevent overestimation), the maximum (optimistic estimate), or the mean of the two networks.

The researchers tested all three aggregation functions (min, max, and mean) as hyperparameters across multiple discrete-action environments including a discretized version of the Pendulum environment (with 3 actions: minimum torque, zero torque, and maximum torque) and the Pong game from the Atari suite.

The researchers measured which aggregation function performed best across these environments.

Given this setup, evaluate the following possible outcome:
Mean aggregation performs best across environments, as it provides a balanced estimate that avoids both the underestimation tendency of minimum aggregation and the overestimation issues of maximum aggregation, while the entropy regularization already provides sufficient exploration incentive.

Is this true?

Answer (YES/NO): NO